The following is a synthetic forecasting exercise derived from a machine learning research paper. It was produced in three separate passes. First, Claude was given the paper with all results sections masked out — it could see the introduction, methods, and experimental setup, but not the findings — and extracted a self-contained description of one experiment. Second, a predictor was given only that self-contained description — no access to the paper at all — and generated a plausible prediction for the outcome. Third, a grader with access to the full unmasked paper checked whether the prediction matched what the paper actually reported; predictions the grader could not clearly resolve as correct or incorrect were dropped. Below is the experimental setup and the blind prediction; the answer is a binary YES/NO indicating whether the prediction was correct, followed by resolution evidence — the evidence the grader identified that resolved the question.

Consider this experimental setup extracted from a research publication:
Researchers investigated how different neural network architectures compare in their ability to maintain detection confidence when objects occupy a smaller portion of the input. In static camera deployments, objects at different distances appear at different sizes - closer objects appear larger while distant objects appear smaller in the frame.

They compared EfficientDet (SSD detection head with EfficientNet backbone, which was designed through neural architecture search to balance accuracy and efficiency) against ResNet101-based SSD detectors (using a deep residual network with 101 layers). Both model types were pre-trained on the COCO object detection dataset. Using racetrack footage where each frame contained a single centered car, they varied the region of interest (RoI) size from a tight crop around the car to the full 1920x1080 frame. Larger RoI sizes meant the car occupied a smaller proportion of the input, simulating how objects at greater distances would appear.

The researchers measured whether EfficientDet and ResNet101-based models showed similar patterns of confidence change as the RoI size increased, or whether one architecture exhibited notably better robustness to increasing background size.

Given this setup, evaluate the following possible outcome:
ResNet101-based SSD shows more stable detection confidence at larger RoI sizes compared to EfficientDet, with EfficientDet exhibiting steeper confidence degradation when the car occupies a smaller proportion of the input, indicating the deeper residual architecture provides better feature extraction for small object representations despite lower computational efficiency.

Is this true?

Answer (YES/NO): NO